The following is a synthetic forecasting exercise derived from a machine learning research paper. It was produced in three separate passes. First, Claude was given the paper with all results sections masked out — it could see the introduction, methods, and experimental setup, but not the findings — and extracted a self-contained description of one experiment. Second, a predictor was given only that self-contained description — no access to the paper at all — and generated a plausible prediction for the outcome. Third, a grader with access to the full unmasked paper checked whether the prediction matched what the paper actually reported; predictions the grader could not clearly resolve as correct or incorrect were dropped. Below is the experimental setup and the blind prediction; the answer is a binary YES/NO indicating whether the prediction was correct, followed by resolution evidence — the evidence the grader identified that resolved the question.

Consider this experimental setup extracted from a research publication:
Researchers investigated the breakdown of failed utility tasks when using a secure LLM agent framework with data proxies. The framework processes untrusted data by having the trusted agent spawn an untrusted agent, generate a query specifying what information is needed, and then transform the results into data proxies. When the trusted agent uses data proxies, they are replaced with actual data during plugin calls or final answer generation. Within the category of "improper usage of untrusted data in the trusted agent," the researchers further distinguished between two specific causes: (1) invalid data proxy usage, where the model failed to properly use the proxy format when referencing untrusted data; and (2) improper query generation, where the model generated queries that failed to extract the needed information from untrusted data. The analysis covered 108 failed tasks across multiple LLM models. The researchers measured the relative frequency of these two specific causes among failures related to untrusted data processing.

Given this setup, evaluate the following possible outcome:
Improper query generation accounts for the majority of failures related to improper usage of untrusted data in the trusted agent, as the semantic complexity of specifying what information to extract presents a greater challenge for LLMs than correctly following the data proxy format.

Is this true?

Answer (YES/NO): NO